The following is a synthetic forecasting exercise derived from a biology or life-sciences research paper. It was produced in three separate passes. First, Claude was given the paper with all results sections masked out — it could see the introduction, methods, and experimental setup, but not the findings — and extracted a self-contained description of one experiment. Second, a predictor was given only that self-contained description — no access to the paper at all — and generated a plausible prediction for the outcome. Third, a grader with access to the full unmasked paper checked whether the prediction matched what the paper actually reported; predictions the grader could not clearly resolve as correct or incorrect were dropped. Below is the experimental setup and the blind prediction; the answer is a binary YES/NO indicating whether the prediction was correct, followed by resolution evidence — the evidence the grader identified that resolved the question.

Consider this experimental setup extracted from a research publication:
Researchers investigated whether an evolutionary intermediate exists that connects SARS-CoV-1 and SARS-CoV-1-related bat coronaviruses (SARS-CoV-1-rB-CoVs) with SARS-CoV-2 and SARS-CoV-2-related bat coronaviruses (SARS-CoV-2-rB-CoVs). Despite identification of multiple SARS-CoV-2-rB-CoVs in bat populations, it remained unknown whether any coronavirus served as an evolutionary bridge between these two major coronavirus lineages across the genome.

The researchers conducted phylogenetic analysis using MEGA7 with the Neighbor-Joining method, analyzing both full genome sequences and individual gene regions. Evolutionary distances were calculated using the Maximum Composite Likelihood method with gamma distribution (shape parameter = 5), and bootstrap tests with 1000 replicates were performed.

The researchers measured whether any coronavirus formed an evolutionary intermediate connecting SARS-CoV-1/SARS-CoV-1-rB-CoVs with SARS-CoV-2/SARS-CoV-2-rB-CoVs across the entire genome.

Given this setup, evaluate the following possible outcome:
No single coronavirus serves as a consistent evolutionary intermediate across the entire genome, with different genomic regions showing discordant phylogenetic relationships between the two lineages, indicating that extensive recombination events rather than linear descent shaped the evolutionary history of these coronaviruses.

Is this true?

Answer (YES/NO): NO